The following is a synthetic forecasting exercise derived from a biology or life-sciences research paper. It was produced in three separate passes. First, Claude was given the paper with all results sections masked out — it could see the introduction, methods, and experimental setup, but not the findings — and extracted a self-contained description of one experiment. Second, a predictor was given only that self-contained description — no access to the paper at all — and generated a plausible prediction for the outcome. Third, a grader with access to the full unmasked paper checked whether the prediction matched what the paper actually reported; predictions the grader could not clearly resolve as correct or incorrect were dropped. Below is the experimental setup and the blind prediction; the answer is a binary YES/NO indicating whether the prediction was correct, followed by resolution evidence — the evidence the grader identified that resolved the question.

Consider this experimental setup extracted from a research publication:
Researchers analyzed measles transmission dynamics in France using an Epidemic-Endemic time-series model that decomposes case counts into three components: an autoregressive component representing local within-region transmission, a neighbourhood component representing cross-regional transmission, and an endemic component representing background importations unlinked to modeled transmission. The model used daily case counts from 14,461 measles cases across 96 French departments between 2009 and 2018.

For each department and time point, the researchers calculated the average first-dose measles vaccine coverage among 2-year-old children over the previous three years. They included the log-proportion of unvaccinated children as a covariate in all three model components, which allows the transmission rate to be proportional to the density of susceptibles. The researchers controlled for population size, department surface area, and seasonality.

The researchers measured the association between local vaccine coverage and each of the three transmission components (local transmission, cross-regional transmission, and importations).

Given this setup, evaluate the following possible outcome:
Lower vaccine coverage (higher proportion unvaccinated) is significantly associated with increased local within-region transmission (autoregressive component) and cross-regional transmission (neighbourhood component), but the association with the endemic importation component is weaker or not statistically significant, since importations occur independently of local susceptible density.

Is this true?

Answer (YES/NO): YES